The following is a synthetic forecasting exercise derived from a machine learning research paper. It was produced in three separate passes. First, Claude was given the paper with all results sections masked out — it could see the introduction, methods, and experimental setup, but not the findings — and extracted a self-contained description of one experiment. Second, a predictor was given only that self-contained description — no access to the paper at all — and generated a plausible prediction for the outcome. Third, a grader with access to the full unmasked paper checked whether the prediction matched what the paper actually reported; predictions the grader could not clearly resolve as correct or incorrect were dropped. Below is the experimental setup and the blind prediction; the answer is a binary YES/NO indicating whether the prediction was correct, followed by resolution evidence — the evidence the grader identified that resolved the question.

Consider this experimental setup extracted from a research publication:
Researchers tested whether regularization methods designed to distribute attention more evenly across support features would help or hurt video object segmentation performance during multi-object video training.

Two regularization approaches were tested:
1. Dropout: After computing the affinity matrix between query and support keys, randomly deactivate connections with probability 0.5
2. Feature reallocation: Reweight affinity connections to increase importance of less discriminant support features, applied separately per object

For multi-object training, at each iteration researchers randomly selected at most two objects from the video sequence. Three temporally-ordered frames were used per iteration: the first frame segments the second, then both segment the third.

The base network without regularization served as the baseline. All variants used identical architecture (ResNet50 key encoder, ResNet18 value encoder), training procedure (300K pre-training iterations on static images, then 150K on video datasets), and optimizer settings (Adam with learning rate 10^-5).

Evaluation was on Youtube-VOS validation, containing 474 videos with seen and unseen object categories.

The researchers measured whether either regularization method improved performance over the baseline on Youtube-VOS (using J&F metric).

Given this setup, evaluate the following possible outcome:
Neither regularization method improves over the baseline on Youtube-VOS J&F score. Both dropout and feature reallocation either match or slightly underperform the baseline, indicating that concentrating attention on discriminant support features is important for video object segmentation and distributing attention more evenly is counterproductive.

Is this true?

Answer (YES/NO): NO